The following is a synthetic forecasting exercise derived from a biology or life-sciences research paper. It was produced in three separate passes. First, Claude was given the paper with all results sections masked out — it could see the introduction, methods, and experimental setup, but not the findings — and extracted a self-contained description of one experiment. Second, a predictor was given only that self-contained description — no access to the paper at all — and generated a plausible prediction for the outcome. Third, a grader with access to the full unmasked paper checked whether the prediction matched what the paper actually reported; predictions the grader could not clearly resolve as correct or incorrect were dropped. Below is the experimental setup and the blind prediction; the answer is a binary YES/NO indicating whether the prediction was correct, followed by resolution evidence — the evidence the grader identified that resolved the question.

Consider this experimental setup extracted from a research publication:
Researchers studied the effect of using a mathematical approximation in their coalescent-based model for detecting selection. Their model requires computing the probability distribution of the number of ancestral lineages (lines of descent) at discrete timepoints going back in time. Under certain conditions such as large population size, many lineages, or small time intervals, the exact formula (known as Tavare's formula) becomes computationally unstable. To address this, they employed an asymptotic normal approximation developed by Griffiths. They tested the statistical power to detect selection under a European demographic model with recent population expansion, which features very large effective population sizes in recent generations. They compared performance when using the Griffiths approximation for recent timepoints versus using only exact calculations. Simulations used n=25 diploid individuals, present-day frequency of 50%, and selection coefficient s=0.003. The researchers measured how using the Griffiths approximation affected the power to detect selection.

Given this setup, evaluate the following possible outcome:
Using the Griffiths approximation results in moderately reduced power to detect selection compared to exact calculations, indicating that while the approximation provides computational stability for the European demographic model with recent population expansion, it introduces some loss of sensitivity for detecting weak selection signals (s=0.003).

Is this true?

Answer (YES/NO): NO